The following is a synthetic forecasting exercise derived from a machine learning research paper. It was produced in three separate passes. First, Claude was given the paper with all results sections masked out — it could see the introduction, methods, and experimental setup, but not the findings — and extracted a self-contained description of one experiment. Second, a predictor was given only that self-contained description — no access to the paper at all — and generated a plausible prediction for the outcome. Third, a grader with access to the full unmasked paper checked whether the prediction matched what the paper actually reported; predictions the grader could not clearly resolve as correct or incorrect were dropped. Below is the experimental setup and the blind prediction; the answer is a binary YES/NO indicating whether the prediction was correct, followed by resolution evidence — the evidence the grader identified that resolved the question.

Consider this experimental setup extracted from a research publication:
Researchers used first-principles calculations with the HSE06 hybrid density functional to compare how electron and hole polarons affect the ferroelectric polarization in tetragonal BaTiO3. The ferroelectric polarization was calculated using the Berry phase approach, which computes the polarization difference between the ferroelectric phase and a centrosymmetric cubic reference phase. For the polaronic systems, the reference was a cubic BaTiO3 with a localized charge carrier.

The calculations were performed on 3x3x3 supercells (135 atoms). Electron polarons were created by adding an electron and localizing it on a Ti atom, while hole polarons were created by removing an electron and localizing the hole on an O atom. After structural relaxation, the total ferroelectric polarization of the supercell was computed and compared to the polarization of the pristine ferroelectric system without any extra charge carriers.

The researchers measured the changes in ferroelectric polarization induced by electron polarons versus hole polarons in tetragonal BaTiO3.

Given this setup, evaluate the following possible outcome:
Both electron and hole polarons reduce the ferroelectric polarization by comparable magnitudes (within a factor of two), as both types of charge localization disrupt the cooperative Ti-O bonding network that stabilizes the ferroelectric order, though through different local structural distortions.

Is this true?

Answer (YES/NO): NO